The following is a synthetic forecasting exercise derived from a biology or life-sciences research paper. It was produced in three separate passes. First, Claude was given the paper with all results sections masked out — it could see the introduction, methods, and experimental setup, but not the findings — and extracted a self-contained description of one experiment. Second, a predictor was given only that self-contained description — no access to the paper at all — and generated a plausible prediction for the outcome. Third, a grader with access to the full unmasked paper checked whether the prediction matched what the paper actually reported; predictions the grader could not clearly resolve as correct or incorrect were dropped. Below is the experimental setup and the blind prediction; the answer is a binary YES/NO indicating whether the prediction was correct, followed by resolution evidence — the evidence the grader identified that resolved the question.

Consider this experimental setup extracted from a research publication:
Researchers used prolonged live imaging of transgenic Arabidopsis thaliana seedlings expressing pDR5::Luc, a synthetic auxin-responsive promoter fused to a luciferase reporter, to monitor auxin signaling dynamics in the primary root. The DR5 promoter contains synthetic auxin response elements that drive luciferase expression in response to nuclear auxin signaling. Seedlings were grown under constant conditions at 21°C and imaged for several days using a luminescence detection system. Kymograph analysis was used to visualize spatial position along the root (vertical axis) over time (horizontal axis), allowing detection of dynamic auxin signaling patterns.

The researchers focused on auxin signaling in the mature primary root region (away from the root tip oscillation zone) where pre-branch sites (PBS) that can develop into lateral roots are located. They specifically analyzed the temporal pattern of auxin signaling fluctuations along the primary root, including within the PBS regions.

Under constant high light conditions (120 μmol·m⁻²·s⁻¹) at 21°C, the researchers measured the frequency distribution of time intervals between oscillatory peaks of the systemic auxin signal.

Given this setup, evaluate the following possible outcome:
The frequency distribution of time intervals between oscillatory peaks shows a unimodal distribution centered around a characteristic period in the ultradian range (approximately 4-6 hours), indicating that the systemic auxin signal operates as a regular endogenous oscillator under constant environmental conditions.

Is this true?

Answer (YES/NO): NO